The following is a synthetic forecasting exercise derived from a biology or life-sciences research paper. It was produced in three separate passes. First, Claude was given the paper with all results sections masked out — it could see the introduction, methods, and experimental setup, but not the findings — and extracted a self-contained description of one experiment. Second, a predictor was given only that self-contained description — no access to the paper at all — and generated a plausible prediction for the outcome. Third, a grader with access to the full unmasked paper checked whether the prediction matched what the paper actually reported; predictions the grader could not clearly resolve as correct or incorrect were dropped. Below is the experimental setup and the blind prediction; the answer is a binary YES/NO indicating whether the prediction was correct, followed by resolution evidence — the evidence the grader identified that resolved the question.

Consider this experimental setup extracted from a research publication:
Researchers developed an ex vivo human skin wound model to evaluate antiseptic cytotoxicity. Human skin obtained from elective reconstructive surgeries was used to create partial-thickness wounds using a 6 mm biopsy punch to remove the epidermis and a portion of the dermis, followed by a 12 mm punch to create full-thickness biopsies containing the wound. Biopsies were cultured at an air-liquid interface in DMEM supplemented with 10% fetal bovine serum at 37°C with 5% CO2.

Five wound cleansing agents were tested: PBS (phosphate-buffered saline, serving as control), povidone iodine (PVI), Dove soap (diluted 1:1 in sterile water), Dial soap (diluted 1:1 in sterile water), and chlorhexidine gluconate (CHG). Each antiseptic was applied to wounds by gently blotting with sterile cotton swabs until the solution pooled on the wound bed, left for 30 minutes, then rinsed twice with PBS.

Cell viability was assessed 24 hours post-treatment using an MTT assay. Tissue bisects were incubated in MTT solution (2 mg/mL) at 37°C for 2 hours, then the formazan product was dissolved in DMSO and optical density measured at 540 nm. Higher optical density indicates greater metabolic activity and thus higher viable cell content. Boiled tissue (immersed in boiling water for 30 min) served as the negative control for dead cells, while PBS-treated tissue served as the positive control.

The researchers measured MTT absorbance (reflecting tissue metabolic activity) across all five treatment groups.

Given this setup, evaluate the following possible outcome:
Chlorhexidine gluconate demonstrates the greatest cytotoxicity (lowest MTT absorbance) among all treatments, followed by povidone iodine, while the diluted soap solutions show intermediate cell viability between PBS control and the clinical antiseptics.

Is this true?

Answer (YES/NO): NO